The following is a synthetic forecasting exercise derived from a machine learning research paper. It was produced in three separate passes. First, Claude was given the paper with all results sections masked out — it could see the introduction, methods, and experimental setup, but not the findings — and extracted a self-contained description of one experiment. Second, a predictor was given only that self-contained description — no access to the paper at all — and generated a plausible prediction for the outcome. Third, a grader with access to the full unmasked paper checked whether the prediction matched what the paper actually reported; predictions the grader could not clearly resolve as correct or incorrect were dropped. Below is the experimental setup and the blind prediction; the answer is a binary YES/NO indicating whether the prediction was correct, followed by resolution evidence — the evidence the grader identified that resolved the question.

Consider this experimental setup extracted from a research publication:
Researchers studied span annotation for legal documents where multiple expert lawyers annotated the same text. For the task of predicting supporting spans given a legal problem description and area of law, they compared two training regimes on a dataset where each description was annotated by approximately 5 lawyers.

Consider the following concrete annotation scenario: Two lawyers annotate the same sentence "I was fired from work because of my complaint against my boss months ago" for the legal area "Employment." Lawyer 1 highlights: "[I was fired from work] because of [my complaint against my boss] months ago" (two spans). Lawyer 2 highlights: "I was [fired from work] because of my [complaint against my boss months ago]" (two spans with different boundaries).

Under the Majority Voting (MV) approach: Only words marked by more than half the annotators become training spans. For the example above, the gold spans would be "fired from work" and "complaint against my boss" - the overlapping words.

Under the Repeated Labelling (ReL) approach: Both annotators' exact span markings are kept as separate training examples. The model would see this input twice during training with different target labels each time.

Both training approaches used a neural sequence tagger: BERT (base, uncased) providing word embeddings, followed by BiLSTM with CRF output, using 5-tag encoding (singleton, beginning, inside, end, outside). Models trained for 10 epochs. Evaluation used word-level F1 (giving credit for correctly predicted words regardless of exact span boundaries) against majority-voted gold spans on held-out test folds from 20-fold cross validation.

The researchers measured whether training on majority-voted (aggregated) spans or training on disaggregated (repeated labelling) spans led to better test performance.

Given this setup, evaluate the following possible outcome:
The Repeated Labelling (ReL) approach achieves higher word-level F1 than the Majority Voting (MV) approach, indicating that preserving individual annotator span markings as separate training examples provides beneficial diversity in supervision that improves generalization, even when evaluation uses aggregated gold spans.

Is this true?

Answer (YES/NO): NO